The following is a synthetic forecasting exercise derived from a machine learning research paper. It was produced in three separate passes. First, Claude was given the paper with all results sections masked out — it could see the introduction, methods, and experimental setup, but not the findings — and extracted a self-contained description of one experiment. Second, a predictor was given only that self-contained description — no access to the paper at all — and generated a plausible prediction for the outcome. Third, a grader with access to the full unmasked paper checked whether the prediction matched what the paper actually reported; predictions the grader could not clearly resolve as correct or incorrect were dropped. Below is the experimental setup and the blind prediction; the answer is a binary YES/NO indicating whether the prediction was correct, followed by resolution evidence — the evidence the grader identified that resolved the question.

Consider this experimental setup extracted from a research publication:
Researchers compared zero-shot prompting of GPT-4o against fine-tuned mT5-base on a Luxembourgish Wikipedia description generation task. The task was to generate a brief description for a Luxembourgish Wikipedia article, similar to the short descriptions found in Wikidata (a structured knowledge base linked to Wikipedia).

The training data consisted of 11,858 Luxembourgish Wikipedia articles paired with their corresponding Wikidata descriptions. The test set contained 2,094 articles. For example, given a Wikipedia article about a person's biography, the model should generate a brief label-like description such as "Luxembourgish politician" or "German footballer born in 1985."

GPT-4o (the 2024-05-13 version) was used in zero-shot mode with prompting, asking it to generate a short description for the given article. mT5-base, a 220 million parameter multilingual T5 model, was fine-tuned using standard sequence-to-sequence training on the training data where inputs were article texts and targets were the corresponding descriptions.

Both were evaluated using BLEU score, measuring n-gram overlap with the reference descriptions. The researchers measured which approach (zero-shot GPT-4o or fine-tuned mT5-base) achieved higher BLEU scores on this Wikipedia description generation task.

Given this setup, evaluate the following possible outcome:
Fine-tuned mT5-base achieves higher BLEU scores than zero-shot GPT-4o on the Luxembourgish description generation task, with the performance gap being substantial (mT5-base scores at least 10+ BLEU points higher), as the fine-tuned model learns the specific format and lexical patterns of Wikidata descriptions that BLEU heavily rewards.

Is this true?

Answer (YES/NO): NO